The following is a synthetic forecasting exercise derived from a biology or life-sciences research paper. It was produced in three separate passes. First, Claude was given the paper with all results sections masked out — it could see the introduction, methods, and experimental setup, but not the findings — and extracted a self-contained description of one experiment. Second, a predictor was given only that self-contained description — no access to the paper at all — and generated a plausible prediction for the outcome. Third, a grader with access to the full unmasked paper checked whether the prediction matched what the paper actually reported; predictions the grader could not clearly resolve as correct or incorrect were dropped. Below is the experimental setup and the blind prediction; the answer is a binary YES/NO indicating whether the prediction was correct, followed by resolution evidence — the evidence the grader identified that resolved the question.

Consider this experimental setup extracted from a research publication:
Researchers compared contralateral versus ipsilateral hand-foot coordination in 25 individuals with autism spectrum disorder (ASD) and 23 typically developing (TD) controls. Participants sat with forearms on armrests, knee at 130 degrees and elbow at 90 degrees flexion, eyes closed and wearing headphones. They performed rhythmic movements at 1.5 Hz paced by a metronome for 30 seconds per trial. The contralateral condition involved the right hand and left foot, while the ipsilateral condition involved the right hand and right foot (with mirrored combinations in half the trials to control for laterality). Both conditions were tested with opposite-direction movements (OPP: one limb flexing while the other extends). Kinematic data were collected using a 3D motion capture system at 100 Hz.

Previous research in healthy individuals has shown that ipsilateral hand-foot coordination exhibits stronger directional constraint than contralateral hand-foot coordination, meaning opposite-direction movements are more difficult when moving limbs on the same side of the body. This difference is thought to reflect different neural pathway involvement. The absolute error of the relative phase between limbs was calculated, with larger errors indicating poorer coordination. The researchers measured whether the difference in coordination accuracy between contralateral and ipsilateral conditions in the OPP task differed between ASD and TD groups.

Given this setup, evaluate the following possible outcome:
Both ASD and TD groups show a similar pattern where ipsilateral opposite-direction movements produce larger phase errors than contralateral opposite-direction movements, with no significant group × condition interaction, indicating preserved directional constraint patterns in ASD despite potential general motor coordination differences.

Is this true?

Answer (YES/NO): NO